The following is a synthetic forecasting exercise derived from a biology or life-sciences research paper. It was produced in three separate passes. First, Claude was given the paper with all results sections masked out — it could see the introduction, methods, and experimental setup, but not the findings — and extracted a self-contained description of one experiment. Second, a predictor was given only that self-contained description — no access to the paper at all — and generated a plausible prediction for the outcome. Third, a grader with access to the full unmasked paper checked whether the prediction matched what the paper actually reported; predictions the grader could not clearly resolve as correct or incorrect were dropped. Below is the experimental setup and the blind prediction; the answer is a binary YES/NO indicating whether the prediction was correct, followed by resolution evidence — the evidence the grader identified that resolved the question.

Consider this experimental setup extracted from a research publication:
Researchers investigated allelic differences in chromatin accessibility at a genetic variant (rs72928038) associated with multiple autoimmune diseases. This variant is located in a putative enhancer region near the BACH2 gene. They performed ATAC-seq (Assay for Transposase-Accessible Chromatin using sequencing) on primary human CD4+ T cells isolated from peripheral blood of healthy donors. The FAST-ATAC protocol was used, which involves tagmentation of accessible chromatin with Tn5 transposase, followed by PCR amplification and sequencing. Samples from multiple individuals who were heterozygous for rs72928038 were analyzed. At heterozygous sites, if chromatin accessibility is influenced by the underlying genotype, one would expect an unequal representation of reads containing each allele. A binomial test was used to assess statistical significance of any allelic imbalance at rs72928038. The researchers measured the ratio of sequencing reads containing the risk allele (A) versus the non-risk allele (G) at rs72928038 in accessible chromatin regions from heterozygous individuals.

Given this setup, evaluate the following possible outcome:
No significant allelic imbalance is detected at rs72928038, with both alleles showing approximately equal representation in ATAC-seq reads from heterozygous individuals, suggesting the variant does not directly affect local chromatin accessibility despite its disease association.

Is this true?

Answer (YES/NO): NO